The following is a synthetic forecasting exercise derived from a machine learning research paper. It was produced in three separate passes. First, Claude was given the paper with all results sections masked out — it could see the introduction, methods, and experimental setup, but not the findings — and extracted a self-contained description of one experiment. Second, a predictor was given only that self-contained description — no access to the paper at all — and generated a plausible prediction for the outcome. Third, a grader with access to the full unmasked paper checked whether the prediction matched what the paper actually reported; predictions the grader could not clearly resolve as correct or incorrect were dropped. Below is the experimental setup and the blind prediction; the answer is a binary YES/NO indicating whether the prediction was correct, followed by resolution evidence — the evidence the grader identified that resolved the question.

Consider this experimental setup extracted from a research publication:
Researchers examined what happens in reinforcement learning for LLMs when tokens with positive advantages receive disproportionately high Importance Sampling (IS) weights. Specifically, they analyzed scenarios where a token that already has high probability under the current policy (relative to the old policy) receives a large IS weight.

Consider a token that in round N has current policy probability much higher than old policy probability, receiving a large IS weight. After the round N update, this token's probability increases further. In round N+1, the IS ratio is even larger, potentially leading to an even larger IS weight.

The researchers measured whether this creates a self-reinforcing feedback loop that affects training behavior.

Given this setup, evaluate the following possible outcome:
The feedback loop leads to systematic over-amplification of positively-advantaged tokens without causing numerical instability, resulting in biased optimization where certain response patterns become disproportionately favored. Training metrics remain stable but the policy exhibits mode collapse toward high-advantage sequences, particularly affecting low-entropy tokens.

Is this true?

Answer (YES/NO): NO